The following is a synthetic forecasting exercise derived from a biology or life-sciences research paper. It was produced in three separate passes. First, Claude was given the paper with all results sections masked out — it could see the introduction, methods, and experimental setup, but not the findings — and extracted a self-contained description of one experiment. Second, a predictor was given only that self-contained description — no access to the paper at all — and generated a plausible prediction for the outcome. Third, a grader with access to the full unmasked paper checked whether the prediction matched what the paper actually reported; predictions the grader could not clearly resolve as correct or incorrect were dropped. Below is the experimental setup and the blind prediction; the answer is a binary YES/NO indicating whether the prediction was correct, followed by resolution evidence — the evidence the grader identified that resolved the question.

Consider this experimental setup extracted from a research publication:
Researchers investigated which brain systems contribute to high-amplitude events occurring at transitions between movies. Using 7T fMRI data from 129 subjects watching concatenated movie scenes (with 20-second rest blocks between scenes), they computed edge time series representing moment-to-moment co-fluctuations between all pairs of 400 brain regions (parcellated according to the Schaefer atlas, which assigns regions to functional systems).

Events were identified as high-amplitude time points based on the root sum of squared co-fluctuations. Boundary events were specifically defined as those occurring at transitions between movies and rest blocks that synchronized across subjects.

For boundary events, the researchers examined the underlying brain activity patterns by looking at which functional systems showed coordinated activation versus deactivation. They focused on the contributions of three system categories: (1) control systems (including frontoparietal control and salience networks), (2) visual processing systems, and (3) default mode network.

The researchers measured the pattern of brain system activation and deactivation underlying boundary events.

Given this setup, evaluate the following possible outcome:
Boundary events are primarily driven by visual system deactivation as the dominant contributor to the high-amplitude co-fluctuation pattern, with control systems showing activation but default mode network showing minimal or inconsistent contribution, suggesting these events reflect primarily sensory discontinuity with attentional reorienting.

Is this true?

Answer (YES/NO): NO